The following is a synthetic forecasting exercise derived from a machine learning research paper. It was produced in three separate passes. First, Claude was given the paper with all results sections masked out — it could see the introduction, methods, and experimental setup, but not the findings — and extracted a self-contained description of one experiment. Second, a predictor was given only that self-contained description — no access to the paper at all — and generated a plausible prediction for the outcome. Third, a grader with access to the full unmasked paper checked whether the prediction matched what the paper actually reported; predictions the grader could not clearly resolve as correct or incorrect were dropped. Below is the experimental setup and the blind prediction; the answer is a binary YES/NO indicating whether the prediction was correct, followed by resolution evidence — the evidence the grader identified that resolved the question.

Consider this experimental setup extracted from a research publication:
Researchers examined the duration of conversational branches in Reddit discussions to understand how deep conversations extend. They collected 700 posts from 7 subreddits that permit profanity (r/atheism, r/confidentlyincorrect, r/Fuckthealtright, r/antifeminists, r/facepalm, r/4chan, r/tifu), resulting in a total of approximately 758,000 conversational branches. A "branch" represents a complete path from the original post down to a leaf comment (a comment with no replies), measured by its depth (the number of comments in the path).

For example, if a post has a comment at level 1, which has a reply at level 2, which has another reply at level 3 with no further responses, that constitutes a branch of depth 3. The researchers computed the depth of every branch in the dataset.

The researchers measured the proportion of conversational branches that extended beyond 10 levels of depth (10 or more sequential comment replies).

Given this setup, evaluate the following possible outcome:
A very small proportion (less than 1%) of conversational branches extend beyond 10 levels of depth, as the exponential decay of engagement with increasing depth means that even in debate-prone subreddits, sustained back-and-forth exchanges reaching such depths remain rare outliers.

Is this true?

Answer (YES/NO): NO